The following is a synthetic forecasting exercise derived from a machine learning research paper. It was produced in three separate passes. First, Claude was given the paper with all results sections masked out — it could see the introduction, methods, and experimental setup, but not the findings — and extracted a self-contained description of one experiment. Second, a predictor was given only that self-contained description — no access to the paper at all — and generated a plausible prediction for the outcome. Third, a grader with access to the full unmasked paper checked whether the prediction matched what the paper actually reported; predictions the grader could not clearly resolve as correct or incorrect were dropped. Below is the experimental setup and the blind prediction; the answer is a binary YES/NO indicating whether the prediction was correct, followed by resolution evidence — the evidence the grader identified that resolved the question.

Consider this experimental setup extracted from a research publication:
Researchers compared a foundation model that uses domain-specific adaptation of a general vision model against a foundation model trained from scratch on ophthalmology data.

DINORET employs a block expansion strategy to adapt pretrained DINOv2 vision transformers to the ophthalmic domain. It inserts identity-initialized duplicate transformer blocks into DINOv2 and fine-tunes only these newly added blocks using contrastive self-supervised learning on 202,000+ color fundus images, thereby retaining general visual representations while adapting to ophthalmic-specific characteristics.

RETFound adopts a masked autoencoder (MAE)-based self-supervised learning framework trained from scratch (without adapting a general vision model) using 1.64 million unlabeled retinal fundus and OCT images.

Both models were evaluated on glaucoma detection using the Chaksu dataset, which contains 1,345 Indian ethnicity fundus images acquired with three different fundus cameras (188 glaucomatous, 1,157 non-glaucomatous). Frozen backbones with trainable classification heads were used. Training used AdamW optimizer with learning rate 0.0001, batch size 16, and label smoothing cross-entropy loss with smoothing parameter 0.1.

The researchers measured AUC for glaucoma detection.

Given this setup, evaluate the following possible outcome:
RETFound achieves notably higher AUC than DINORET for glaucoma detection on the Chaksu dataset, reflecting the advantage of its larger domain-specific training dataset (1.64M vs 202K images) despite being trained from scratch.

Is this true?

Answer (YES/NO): NO